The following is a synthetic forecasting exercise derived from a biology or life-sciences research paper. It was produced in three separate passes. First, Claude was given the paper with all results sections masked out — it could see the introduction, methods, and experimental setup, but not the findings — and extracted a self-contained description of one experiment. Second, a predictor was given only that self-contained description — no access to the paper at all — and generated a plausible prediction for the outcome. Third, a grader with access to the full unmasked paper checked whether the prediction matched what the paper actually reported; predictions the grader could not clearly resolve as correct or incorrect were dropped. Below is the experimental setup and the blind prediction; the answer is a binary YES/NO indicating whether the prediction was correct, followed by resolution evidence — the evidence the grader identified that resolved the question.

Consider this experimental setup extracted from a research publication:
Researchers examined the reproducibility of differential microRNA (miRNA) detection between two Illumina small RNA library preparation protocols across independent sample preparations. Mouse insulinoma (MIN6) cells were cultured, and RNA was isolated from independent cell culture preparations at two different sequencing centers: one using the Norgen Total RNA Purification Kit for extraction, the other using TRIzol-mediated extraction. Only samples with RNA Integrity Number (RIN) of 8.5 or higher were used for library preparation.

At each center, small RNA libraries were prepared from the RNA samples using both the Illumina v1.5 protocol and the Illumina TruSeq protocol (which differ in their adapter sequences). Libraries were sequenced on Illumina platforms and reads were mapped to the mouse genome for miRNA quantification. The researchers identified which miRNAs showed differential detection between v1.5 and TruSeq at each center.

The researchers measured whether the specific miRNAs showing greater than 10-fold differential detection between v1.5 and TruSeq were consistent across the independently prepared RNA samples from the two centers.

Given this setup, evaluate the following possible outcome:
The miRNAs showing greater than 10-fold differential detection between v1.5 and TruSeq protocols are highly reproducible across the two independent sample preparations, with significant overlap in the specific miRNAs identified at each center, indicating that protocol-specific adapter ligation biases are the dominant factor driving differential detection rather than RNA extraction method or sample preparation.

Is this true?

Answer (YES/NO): YES